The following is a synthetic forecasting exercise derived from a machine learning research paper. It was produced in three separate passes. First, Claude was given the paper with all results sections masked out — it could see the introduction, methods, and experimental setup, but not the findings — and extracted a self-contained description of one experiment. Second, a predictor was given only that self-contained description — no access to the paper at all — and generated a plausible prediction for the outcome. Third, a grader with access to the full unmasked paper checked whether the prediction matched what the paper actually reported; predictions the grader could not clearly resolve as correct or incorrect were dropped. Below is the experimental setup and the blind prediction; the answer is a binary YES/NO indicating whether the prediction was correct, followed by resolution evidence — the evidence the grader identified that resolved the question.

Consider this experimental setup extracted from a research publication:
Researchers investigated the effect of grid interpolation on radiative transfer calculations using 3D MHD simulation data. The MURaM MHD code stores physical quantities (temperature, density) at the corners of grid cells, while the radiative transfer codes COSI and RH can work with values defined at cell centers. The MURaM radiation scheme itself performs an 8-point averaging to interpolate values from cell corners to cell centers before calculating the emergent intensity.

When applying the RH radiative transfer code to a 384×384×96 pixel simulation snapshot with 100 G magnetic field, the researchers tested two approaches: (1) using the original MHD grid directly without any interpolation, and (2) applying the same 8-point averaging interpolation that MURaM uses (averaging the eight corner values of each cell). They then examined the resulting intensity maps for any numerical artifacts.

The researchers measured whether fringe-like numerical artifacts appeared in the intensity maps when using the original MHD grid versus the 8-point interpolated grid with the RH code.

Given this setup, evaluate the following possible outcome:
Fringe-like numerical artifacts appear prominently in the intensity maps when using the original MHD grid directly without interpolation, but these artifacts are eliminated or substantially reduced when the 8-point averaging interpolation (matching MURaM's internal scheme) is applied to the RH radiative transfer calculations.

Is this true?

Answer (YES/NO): YES